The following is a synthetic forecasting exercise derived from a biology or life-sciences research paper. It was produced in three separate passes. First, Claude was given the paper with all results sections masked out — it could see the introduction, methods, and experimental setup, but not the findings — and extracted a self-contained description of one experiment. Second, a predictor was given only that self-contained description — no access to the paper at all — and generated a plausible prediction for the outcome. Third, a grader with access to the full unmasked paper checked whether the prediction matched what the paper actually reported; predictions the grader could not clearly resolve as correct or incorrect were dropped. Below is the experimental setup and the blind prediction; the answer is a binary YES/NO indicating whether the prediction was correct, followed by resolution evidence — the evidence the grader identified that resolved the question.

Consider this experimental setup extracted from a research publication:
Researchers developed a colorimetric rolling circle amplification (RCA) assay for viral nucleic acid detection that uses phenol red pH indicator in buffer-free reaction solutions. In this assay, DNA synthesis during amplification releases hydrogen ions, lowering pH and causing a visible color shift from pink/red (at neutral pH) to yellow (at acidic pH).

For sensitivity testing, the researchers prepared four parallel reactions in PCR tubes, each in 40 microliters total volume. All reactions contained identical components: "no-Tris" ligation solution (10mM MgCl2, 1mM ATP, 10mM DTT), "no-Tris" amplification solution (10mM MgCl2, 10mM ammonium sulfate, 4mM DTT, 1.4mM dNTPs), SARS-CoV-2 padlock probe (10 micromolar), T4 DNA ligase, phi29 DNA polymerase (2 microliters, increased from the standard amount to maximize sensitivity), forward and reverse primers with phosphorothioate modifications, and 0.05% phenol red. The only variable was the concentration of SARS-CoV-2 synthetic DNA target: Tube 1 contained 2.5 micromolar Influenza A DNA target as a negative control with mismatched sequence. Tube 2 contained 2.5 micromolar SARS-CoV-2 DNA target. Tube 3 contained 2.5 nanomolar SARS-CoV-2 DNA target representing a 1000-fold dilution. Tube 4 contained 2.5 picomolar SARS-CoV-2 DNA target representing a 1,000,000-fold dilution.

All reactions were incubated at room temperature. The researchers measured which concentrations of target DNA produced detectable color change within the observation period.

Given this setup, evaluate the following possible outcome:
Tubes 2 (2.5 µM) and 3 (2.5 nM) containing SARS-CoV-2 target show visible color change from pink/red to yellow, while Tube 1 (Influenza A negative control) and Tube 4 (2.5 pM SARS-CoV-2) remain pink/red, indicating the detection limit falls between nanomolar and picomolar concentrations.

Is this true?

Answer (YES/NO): NO